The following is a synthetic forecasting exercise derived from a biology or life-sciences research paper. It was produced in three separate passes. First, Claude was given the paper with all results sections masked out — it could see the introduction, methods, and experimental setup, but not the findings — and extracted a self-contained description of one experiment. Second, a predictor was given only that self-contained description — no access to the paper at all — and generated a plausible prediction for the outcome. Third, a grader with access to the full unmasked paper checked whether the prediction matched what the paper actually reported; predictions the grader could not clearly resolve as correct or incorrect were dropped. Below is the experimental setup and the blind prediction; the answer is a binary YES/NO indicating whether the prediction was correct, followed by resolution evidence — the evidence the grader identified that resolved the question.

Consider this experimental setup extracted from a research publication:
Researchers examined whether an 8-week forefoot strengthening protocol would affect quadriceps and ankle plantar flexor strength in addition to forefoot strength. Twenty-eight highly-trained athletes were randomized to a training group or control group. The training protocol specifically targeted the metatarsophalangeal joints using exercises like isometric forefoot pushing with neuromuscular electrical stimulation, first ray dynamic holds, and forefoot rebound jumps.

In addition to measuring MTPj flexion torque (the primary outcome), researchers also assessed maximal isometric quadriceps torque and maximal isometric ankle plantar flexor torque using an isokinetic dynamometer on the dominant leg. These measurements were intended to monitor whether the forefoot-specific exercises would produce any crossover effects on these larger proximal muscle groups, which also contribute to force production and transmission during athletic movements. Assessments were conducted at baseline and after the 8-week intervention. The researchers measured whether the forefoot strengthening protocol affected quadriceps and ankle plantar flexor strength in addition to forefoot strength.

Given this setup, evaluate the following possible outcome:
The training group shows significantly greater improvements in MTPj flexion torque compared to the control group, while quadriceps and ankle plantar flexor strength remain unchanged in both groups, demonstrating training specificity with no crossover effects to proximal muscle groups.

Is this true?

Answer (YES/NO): YES